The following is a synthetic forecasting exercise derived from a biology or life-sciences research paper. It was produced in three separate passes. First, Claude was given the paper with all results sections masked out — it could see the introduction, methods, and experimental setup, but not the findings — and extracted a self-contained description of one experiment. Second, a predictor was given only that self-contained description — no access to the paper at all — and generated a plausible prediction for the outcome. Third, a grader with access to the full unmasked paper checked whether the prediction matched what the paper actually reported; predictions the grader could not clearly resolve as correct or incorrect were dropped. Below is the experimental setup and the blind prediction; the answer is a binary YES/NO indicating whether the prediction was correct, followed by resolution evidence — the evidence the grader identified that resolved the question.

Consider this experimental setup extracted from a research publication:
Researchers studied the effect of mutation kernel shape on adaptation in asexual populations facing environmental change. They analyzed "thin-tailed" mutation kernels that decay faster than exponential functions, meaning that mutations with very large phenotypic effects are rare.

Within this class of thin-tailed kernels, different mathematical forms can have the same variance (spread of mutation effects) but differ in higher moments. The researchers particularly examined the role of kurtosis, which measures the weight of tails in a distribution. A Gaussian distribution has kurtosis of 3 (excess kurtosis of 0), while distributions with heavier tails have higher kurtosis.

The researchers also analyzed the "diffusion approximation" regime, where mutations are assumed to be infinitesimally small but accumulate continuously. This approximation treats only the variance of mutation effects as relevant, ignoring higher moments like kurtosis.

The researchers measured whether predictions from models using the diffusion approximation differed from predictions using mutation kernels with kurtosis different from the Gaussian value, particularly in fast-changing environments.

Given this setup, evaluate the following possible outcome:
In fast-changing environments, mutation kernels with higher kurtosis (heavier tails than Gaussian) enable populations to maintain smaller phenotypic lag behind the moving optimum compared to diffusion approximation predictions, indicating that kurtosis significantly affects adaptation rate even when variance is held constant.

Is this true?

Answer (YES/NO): YES